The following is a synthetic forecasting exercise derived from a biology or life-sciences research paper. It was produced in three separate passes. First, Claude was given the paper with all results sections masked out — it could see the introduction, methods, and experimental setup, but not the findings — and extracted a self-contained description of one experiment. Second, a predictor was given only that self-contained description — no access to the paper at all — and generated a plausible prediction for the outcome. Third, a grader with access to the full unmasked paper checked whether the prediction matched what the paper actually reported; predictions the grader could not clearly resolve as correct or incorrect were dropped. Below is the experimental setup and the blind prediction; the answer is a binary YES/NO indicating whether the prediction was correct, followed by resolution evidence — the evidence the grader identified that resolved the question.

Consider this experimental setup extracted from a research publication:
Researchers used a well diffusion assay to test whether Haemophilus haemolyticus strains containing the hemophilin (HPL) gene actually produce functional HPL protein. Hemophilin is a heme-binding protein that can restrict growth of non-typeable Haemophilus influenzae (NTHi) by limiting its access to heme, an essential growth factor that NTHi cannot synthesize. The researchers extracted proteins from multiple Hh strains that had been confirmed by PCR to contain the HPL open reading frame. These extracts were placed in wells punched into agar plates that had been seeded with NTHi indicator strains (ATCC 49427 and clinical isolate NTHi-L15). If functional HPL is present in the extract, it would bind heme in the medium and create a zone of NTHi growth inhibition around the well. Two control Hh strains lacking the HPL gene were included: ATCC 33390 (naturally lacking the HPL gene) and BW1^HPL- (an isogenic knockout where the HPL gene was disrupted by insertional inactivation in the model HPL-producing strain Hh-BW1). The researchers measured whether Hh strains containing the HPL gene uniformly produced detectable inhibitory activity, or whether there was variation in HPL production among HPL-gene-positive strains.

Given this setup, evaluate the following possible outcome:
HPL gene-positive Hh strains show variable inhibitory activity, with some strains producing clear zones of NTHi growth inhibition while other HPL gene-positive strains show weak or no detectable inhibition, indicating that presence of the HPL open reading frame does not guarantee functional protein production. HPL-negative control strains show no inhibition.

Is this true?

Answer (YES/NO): YES